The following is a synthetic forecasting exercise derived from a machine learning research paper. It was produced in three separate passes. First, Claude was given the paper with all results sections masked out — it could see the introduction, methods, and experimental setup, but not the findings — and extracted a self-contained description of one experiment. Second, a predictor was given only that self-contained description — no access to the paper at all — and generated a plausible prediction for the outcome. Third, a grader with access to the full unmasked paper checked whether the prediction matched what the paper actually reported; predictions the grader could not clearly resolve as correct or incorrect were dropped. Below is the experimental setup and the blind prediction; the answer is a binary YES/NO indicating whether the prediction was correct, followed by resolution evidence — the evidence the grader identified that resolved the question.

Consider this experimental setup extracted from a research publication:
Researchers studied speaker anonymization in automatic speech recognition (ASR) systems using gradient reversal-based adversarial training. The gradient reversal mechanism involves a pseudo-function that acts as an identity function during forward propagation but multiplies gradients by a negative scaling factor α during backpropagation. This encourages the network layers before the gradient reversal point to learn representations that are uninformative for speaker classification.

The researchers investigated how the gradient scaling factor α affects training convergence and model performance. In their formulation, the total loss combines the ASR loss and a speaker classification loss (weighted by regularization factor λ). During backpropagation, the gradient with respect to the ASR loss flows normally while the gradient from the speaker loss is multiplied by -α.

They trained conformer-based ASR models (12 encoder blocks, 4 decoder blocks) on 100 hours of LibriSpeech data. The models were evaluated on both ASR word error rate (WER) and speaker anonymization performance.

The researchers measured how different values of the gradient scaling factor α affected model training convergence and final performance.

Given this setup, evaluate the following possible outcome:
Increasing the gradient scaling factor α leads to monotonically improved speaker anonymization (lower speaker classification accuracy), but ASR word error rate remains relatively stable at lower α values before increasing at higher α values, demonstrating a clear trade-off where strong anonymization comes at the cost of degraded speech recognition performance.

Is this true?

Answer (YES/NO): NO